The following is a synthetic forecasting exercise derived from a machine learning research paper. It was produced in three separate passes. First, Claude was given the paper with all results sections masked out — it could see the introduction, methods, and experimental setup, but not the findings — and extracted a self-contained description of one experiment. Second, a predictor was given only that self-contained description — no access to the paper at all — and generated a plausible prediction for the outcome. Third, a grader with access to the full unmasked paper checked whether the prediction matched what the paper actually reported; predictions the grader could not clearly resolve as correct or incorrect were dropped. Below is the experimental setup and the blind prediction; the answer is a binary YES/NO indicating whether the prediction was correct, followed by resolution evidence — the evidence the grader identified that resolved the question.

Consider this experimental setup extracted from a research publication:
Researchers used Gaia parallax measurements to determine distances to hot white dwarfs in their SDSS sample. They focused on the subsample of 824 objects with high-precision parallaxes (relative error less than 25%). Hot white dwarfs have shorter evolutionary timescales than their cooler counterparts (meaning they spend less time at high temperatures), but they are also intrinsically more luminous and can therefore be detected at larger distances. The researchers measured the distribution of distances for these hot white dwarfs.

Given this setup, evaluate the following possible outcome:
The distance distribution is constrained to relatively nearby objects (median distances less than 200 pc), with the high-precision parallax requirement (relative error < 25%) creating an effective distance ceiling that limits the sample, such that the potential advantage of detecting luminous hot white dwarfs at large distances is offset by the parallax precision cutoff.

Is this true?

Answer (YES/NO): NO